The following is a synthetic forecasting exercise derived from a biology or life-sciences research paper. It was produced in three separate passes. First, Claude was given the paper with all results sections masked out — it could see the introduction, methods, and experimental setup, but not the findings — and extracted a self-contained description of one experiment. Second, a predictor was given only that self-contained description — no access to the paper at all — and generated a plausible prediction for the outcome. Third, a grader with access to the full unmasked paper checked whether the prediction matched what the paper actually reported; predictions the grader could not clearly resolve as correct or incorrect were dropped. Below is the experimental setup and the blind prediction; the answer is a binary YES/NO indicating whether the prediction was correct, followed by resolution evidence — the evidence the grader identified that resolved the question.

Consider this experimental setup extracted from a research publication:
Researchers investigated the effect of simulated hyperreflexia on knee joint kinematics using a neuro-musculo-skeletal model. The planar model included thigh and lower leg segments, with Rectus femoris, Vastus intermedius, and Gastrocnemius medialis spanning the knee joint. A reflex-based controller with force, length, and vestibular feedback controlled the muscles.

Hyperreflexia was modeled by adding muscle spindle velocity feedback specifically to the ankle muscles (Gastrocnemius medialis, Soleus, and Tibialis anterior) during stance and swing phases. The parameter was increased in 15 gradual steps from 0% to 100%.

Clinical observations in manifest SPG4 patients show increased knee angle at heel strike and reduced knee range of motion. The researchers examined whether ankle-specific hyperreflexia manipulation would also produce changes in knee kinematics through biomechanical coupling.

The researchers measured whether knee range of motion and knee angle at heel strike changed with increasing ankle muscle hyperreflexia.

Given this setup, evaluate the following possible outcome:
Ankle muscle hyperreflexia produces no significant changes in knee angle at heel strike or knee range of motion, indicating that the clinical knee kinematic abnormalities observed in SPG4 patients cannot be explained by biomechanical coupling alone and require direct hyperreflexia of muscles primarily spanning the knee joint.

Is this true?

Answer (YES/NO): NO